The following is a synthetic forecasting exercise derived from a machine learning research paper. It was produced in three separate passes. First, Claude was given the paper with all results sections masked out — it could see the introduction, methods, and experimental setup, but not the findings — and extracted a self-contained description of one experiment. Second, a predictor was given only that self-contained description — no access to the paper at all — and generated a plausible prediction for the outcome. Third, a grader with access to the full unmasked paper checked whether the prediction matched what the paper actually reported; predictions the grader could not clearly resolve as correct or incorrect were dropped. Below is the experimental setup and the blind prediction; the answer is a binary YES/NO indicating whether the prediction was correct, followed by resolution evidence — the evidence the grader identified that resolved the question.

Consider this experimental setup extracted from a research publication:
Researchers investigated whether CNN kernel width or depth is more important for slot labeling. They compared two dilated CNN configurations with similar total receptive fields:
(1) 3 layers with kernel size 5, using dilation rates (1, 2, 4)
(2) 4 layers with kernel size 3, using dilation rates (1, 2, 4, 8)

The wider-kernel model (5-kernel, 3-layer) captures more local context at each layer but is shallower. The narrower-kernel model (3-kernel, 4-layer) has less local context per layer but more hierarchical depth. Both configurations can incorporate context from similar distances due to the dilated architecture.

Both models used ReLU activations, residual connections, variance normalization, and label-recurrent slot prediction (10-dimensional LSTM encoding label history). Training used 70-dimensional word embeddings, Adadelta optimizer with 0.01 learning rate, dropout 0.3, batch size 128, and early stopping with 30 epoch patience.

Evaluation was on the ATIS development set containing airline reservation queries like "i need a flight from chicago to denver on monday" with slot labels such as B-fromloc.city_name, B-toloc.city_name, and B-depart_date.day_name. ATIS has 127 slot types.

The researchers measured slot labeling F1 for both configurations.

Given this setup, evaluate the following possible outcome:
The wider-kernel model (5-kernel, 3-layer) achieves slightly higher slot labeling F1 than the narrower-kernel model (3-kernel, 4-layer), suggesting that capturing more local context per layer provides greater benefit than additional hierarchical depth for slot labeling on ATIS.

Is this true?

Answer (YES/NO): NO